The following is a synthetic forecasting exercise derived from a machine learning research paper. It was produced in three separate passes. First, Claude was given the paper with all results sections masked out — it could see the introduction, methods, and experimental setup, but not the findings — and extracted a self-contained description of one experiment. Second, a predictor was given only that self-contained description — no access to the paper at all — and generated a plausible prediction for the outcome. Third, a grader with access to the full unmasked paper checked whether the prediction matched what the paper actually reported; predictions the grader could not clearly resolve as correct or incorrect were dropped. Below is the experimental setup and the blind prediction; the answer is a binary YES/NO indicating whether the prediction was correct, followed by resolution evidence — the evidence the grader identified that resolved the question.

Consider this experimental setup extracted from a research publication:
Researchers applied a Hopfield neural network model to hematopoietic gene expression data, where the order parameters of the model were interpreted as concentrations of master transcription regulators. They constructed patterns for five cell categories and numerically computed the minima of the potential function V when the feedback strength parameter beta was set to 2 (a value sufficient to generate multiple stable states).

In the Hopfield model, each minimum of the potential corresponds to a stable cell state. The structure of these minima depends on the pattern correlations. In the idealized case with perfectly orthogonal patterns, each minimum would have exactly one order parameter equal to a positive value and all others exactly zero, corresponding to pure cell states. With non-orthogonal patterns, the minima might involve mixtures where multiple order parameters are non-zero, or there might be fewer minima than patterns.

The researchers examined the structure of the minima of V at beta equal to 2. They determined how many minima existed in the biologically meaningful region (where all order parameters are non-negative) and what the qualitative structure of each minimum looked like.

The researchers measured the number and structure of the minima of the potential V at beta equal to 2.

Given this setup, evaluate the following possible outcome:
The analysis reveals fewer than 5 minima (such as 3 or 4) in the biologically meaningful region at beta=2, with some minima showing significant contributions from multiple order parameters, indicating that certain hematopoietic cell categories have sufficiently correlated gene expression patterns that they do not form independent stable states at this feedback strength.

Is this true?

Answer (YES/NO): NO